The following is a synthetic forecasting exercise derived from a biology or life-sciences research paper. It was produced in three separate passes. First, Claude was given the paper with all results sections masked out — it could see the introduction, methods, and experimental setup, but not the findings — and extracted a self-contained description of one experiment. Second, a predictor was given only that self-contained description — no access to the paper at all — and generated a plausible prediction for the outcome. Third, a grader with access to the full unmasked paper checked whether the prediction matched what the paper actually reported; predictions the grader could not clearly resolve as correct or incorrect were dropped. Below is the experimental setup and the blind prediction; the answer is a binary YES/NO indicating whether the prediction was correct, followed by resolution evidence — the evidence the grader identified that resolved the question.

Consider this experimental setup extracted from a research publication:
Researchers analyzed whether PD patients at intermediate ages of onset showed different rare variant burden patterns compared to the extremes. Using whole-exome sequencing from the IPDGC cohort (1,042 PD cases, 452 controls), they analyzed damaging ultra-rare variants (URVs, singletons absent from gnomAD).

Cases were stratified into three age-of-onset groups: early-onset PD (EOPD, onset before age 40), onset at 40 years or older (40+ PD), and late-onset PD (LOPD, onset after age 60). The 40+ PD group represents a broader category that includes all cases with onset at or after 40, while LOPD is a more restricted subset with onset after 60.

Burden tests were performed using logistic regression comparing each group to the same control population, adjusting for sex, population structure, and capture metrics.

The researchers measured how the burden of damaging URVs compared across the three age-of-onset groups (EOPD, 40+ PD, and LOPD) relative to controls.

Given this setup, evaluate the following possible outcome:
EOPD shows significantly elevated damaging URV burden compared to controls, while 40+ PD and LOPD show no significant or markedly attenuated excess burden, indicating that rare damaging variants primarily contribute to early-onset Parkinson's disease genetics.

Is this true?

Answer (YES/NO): NO